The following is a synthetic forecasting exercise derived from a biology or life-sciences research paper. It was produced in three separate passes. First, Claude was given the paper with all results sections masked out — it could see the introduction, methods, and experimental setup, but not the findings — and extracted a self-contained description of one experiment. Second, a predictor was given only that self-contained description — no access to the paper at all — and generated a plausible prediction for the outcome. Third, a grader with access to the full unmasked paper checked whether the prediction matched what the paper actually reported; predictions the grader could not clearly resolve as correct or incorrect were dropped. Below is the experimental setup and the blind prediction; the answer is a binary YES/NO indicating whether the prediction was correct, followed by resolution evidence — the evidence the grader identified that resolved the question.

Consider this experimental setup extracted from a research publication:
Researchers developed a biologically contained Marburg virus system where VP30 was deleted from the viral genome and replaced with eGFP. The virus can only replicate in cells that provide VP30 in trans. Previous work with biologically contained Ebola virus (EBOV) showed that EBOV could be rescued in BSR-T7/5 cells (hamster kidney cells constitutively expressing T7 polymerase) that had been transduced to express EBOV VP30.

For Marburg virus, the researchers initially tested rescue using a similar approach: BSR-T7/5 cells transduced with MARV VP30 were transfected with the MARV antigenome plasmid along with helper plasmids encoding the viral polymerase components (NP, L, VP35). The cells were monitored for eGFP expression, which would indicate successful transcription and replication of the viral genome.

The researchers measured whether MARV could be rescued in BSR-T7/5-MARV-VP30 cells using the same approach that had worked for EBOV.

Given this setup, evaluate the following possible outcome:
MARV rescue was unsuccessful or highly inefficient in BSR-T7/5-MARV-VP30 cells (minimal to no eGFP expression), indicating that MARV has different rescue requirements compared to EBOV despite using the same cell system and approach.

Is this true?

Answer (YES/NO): YES